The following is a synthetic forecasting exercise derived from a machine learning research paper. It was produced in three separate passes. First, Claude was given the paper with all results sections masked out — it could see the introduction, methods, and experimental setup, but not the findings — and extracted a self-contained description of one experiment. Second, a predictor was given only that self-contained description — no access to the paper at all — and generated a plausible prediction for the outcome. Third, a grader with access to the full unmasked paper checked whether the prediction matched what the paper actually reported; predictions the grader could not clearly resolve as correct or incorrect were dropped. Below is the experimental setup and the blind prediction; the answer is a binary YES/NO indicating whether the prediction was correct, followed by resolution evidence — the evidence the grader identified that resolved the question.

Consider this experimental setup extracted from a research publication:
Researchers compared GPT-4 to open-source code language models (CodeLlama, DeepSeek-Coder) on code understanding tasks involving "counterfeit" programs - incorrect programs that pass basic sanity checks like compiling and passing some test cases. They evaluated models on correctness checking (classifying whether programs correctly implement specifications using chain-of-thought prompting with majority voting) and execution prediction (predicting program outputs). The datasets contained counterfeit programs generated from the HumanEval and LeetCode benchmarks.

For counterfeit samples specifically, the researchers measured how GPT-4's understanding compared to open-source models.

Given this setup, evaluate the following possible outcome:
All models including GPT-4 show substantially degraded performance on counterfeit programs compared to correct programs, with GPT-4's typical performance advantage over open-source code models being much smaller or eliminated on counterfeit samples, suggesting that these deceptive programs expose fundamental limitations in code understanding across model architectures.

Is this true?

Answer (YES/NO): NO